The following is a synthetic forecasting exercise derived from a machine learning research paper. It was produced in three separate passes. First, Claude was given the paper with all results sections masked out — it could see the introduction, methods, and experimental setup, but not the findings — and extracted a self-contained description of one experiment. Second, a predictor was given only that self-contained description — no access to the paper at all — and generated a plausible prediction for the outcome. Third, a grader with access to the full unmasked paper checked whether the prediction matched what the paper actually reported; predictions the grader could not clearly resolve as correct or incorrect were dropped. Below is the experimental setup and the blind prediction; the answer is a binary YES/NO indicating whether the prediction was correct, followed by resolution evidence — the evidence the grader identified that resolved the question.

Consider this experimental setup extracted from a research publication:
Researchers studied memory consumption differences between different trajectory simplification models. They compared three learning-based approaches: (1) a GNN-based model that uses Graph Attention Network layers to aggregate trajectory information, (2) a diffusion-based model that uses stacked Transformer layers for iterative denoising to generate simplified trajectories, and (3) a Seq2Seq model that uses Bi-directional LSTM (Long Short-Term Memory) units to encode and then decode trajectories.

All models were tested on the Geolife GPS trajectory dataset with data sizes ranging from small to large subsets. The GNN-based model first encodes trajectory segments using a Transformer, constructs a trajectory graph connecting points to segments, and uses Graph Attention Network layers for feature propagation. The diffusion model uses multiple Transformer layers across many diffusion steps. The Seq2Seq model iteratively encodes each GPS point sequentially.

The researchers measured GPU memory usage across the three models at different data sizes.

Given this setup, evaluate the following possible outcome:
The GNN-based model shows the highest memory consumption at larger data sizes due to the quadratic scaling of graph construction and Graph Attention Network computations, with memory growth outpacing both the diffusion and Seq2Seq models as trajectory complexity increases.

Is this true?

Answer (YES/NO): NO